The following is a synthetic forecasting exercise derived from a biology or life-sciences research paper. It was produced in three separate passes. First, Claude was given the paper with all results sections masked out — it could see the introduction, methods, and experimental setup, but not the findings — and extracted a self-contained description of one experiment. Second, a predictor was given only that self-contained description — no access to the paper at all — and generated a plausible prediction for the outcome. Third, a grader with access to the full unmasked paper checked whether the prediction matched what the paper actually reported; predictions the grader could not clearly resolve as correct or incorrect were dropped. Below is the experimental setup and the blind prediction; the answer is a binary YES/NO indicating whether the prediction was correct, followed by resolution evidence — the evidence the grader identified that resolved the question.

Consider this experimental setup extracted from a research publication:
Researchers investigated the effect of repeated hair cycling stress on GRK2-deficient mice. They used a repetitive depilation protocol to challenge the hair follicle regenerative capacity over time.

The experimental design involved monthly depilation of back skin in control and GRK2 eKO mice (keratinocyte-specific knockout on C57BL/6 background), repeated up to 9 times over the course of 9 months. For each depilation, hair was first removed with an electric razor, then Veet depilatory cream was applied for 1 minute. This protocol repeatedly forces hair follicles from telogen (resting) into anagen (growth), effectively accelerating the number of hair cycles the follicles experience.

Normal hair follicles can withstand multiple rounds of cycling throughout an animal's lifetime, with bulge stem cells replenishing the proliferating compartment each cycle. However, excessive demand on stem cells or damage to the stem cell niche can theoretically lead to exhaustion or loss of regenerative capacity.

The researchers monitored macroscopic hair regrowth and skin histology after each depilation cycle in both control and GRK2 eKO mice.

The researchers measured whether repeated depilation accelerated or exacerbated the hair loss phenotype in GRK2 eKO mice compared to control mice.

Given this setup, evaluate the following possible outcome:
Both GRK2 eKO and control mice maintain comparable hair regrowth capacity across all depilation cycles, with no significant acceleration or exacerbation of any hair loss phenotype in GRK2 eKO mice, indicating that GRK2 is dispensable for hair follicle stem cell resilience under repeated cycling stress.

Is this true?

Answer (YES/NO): NO